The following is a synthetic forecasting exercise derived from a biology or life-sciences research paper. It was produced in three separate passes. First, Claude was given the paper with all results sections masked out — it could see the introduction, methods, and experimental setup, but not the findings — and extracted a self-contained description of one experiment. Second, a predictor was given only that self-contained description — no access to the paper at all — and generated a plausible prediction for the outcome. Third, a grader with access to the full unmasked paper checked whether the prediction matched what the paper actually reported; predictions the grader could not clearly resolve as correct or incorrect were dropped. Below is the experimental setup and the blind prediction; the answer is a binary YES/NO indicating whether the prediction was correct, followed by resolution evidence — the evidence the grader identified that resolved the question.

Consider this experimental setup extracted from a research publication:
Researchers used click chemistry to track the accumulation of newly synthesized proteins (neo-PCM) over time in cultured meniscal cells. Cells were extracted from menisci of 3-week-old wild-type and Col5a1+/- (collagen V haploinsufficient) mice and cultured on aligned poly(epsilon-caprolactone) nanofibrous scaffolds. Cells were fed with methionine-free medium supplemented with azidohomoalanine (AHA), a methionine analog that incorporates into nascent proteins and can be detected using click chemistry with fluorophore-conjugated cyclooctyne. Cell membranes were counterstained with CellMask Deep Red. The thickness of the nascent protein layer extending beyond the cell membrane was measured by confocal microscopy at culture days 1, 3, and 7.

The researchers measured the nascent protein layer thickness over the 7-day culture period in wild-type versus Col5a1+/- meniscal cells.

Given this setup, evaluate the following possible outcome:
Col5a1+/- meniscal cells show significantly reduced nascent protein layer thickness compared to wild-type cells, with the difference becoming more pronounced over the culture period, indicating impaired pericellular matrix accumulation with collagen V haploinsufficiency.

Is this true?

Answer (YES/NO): NO